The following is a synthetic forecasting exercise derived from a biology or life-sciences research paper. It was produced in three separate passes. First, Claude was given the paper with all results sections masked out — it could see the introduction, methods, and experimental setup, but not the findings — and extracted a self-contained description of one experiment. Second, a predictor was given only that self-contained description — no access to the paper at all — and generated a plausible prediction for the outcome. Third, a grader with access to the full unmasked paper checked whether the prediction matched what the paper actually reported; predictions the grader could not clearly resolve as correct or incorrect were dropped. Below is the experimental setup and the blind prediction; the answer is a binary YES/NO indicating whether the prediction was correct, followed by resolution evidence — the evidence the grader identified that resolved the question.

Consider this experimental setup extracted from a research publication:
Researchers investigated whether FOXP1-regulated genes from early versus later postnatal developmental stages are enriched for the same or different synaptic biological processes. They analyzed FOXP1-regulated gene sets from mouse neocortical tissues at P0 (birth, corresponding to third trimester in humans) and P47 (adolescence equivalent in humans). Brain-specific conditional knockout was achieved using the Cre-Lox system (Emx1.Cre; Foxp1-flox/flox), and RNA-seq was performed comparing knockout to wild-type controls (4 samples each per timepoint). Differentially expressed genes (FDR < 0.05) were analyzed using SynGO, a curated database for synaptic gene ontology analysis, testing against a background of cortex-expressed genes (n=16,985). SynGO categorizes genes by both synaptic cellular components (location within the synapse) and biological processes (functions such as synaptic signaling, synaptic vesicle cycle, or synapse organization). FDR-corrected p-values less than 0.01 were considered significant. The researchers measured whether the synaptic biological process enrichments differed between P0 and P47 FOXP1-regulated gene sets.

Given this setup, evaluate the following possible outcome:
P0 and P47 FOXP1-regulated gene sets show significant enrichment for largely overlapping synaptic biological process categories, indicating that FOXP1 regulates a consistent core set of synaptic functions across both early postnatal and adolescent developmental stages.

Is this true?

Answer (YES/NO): NO